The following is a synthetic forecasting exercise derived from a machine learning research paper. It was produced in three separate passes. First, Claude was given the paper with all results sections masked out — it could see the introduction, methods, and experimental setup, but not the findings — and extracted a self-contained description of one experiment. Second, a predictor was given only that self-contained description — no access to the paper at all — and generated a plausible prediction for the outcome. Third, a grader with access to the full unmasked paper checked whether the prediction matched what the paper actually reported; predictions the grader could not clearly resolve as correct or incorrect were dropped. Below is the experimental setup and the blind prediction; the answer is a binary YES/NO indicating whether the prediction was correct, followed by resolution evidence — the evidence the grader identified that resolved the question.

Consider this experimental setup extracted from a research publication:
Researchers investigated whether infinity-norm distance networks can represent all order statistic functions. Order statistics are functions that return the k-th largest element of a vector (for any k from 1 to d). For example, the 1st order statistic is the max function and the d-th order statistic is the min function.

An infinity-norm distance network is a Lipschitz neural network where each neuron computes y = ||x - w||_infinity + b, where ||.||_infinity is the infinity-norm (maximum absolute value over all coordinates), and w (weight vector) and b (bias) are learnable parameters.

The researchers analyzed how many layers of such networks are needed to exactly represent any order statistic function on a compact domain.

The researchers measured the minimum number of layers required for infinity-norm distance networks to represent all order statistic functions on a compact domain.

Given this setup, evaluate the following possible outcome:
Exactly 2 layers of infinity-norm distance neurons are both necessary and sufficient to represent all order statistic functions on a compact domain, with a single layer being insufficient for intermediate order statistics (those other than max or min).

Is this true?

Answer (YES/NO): NO